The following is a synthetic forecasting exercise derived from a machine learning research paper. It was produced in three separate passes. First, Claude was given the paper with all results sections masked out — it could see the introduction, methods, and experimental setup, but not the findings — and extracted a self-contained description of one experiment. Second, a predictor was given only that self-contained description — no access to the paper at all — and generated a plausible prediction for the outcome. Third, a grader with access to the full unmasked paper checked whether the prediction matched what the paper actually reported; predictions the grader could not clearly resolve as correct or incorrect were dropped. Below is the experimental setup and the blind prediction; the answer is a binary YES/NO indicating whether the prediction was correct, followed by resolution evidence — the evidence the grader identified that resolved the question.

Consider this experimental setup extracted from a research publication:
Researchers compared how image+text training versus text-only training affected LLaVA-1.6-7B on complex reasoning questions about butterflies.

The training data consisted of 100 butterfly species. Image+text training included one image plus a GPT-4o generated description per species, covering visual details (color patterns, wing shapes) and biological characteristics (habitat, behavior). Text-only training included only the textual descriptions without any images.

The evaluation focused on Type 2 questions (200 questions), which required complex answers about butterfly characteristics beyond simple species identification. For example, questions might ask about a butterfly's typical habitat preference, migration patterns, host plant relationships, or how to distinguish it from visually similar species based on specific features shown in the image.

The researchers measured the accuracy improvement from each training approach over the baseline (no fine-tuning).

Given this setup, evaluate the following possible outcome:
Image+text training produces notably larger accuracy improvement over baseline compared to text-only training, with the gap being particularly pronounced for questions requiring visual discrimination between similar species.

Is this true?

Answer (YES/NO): NO